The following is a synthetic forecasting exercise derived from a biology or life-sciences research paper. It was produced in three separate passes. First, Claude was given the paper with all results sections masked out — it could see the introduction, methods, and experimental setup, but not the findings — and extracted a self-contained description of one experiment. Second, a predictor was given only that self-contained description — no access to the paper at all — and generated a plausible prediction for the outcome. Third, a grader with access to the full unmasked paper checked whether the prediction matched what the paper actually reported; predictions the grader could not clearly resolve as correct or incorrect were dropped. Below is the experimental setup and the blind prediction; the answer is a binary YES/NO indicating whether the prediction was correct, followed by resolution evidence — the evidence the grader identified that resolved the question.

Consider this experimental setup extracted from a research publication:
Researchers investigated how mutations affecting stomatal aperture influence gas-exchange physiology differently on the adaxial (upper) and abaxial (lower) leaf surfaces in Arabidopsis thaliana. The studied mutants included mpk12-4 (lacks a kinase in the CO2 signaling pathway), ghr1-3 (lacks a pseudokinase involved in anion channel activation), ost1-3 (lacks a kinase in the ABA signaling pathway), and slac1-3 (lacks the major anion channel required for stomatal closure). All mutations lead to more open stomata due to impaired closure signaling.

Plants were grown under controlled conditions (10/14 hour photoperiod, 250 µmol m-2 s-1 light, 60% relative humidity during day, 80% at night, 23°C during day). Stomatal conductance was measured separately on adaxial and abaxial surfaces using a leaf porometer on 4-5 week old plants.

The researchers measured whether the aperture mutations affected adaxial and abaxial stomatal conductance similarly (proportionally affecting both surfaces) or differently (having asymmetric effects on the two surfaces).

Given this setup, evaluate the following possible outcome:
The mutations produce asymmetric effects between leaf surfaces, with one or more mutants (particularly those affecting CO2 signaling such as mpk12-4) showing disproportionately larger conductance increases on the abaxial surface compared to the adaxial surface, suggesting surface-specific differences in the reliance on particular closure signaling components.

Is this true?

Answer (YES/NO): NO